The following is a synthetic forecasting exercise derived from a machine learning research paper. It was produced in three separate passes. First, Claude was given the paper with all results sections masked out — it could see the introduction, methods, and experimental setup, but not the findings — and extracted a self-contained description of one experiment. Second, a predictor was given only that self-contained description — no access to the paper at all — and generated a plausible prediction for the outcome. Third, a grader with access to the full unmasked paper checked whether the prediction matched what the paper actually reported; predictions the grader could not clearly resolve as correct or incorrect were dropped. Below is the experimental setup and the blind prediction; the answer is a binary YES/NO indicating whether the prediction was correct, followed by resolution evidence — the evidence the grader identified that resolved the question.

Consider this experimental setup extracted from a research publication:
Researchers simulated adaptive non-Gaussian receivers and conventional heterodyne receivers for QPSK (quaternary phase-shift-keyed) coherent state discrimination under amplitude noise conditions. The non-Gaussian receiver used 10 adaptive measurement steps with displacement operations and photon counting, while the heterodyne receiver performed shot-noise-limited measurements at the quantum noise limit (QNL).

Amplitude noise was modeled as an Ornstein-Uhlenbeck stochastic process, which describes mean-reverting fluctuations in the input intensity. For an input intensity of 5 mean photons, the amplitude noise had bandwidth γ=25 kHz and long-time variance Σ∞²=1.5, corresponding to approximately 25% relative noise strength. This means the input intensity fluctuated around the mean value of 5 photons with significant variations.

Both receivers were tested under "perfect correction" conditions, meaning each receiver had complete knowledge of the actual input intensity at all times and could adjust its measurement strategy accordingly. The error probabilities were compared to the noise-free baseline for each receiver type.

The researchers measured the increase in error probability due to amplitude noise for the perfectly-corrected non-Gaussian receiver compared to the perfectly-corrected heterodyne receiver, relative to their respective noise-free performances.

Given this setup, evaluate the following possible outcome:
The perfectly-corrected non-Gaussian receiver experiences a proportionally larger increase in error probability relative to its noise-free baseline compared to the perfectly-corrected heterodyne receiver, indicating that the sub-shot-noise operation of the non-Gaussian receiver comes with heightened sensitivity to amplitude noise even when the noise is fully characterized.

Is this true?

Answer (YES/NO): YES